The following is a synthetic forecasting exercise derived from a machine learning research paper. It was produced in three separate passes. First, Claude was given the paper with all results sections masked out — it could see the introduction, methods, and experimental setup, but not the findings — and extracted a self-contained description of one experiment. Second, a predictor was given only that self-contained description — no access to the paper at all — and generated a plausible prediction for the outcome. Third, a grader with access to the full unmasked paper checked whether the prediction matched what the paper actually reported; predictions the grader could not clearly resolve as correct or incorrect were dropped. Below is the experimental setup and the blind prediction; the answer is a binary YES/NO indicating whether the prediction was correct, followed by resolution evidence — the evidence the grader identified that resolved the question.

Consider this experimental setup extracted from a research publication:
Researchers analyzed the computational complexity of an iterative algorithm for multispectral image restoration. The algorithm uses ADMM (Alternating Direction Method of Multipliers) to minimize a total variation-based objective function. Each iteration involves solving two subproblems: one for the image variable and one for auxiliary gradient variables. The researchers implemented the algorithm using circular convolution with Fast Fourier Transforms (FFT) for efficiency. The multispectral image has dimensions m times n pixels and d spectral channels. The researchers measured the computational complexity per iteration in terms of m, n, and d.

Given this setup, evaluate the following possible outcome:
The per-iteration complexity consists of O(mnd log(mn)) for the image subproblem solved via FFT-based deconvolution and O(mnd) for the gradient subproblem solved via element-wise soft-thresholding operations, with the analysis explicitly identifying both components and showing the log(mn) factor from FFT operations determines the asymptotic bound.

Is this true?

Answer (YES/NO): NO